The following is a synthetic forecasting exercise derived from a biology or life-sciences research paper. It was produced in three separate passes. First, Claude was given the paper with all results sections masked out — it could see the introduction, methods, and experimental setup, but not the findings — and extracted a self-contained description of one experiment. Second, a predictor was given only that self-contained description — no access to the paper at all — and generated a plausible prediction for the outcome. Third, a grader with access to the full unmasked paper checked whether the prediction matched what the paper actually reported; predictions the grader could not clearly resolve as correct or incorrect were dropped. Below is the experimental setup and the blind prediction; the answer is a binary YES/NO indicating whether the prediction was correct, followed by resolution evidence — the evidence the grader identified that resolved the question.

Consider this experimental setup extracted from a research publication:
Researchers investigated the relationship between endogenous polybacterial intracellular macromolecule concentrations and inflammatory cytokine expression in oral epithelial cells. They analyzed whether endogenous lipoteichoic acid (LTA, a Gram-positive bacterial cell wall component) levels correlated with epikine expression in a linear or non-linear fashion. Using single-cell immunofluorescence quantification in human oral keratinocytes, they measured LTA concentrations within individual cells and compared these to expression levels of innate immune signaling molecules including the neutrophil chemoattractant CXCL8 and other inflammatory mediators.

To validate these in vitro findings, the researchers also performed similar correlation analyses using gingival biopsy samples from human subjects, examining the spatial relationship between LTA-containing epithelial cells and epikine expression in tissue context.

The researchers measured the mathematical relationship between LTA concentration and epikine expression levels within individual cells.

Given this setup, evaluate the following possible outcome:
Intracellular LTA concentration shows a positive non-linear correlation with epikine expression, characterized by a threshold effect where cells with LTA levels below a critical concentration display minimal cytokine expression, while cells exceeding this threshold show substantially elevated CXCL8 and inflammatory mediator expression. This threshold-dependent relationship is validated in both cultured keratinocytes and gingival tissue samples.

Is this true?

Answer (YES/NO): NO